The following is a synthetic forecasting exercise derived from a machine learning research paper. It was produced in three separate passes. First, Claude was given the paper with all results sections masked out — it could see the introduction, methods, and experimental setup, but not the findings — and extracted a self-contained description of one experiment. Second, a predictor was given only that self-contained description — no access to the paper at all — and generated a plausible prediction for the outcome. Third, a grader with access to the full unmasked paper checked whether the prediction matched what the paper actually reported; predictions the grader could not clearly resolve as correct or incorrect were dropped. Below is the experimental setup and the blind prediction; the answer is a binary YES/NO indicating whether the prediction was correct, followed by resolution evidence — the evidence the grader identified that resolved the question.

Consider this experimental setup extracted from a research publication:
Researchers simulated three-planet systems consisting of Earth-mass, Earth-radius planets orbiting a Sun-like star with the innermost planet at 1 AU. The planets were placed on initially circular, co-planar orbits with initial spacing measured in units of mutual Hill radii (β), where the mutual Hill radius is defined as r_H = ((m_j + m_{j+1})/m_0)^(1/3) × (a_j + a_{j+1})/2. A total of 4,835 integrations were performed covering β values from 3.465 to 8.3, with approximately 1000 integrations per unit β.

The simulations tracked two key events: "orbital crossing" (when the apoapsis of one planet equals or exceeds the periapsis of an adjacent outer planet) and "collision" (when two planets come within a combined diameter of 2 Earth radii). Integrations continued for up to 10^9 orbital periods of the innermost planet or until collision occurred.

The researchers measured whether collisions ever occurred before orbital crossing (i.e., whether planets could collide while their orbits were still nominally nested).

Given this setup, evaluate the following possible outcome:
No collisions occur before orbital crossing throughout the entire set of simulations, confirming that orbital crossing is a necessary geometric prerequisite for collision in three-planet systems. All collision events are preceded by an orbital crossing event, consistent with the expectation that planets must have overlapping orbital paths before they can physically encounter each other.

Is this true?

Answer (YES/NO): NO